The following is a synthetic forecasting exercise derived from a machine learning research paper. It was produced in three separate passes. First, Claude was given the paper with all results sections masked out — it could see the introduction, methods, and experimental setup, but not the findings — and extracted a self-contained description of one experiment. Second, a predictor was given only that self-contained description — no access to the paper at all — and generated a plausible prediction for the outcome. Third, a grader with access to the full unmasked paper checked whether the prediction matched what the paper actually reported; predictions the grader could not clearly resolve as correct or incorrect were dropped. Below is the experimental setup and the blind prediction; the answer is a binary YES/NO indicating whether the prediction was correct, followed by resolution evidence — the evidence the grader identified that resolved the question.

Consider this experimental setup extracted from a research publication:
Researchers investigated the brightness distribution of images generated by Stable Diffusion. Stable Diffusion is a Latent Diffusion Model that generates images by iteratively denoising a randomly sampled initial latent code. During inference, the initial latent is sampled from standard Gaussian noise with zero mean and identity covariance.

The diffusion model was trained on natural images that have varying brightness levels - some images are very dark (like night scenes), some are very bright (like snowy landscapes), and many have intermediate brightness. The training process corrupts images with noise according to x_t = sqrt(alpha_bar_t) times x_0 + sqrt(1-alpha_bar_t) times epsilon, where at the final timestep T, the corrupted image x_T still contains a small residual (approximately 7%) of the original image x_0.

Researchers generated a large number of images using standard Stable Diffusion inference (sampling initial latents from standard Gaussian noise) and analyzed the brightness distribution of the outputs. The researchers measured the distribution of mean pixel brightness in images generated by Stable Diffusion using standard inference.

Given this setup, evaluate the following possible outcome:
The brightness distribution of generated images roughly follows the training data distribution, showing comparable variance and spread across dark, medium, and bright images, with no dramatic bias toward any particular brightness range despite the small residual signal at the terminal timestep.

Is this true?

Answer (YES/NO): NO